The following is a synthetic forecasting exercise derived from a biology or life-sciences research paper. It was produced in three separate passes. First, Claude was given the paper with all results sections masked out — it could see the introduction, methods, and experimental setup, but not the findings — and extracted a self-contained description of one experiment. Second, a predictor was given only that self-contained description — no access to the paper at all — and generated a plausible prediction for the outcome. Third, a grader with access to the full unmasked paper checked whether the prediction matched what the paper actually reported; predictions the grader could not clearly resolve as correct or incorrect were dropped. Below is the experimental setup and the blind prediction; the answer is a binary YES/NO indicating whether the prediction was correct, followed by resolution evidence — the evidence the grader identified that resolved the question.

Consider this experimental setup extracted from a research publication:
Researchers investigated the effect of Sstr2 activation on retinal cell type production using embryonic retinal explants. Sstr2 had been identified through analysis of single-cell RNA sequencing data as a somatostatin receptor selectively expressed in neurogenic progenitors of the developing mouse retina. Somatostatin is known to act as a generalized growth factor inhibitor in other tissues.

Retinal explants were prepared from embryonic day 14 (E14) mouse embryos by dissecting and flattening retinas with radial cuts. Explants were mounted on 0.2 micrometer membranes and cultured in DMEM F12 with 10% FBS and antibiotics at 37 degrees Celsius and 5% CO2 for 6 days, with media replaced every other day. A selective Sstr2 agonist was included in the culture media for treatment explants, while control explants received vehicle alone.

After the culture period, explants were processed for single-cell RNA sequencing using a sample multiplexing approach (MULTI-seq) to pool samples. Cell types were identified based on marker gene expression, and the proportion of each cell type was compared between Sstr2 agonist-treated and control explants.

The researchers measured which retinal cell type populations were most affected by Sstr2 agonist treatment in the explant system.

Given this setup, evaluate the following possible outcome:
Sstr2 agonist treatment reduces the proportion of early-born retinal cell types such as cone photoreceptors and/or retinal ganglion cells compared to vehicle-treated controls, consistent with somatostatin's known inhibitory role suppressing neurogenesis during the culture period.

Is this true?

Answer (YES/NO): NO